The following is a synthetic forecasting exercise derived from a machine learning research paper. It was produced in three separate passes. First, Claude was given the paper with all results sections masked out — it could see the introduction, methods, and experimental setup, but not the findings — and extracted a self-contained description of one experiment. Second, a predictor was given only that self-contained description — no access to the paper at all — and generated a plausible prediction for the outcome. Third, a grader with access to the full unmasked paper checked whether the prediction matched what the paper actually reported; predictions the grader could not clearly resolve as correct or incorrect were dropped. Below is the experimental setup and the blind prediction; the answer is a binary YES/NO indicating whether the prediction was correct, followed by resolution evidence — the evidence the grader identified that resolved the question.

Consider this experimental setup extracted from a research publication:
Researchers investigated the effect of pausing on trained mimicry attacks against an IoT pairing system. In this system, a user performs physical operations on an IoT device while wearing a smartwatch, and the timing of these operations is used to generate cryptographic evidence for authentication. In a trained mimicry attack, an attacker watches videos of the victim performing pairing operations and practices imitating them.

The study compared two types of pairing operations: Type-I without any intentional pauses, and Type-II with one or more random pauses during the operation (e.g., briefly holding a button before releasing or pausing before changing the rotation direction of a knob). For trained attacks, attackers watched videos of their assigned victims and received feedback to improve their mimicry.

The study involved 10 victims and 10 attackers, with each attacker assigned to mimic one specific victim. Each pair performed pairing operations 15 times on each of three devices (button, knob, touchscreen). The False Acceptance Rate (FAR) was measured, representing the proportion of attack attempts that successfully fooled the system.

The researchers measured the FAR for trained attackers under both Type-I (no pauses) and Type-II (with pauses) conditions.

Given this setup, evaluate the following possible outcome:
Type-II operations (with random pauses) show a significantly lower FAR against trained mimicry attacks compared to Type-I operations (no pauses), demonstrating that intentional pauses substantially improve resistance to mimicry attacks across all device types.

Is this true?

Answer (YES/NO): YES